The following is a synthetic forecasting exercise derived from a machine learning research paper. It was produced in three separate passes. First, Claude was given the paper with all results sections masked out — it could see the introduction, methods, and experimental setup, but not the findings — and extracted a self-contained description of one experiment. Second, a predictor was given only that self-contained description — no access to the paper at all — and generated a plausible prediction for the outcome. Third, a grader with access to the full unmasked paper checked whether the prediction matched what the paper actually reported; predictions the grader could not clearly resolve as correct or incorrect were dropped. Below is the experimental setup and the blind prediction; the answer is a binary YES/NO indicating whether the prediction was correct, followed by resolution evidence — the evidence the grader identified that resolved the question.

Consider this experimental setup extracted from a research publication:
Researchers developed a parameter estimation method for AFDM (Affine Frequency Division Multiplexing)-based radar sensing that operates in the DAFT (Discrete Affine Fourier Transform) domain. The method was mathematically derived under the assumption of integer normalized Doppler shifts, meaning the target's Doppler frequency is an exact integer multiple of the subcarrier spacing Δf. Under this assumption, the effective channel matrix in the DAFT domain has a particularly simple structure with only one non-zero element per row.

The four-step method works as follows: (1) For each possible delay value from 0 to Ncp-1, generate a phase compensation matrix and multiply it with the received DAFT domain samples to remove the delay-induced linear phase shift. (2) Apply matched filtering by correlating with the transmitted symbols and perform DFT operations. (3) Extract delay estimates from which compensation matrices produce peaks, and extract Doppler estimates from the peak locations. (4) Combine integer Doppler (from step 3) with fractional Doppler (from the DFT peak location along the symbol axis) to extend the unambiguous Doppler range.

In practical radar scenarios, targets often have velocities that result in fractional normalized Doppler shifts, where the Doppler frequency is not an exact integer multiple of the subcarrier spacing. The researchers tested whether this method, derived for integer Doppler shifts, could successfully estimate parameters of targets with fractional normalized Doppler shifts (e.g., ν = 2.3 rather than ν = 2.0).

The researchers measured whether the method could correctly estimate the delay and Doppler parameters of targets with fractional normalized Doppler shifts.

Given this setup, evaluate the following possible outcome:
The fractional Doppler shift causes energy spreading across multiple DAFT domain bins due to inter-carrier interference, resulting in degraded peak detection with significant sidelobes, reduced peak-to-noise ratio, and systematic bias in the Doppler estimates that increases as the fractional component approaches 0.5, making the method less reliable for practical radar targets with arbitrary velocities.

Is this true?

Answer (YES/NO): NO